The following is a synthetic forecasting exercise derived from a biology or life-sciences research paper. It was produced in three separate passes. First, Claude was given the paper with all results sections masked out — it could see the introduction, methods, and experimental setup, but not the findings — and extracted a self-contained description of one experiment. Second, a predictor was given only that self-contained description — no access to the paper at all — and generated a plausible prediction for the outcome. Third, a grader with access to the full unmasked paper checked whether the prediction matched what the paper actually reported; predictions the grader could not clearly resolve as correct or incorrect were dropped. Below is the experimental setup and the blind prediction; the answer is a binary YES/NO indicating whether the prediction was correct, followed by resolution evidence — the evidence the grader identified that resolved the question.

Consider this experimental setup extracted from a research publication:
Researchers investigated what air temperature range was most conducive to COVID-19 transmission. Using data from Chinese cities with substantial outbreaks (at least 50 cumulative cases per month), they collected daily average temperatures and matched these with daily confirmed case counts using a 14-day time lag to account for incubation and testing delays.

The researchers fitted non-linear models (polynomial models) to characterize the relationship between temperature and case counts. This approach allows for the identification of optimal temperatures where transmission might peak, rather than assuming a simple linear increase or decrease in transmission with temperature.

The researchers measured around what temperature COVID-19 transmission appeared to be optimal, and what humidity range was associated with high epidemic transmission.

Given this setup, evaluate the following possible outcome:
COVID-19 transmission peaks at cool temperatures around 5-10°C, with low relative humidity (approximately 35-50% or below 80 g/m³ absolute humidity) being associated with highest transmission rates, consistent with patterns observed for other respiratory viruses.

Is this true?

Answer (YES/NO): NO